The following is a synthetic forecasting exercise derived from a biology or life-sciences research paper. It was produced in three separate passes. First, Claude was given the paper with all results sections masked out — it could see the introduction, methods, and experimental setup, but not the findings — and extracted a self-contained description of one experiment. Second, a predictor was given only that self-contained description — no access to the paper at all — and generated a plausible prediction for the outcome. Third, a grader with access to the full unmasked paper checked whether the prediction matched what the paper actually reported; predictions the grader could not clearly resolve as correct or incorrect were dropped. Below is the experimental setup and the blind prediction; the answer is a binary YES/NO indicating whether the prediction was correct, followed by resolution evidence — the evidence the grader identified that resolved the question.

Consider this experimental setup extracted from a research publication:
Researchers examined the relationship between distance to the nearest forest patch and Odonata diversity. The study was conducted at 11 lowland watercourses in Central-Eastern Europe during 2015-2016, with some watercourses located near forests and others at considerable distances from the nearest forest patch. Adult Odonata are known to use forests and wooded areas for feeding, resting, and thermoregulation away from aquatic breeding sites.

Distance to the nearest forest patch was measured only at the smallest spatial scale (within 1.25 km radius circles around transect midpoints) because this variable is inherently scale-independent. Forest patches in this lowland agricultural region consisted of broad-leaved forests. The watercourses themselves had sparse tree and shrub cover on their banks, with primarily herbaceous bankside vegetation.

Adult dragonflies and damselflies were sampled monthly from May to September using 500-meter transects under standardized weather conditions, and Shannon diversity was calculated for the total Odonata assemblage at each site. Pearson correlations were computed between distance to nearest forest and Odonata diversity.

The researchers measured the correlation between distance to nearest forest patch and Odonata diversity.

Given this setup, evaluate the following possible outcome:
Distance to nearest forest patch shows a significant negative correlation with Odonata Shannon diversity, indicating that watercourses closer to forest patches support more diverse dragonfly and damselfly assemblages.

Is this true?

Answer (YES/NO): NO